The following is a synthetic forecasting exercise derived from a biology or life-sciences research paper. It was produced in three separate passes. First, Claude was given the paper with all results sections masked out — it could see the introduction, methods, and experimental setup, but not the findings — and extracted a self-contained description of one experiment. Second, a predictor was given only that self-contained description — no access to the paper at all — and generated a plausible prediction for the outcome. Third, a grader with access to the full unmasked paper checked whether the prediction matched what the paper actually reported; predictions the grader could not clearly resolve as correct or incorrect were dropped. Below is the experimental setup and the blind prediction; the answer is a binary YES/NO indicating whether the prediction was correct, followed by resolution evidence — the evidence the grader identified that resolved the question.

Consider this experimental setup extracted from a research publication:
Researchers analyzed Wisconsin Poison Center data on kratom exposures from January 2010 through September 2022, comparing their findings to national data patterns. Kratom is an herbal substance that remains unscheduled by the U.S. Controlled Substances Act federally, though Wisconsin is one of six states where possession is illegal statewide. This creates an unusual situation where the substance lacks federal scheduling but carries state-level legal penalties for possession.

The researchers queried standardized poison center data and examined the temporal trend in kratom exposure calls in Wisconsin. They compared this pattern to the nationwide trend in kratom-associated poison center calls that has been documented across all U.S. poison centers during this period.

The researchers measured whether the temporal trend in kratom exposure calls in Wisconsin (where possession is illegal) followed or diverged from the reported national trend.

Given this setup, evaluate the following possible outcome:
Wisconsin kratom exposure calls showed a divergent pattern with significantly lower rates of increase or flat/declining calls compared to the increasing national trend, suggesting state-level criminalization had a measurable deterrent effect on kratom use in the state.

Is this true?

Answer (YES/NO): NO